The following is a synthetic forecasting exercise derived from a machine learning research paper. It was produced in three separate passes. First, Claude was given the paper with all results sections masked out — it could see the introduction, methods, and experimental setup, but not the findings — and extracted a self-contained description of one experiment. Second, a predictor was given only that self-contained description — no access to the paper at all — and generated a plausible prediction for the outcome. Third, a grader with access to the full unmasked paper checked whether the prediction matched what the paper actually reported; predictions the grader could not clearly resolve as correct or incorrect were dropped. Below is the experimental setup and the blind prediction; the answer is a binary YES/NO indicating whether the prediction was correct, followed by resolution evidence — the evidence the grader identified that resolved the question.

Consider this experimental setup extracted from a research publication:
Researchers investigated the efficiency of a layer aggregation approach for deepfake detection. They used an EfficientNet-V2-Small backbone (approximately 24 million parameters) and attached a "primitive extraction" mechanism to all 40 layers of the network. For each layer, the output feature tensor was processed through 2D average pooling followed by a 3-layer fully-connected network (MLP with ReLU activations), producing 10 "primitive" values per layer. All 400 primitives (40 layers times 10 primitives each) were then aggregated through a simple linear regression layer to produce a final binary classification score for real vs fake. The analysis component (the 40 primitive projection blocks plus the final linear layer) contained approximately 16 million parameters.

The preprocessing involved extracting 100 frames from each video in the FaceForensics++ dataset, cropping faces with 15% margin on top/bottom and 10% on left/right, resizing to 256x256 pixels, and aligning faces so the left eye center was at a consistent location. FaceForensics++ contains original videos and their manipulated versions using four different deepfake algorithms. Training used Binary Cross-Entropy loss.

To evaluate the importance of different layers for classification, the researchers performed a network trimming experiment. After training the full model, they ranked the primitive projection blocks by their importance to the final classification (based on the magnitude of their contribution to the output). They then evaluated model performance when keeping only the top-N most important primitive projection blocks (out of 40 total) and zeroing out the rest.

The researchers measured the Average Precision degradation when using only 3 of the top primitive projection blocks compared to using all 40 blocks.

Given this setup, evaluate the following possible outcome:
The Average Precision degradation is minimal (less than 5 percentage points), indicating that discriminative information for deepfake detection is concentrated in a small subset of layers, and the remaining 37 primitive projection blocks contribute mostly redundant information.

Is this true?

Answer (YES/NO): YES